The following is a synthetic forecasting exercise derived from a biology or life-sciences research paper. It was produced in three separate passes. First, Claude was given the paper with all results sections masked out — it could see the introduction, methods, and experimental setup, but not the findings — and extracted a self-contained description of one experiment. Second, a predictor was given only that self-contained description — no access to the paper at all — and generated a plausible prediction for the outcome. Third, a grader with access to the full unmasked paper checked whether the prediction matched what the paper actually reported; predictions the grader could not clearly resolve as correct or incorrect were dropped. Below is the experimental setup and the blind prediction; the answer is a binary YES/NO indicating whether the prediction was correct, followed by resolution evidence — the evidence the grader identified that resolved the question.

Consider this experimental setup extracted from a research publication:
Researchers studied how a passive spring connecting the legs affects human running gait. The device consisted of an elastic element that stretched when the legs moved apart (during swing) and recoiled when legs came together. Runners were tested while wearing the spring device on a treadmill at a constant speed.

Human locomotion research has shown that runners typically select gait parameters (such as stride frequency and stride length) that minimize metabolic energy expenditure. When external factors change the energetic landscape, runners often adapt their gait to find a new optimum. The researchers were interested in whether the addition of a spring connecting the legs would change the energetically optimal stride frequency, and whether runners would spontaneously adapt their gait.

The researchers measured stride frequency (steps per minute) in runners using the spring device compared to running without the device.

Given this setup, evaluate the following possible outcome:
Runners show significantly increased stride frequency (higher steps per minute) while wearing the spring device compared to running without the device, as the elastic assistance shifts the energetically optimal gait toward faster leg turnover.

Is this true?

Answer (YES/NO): YES